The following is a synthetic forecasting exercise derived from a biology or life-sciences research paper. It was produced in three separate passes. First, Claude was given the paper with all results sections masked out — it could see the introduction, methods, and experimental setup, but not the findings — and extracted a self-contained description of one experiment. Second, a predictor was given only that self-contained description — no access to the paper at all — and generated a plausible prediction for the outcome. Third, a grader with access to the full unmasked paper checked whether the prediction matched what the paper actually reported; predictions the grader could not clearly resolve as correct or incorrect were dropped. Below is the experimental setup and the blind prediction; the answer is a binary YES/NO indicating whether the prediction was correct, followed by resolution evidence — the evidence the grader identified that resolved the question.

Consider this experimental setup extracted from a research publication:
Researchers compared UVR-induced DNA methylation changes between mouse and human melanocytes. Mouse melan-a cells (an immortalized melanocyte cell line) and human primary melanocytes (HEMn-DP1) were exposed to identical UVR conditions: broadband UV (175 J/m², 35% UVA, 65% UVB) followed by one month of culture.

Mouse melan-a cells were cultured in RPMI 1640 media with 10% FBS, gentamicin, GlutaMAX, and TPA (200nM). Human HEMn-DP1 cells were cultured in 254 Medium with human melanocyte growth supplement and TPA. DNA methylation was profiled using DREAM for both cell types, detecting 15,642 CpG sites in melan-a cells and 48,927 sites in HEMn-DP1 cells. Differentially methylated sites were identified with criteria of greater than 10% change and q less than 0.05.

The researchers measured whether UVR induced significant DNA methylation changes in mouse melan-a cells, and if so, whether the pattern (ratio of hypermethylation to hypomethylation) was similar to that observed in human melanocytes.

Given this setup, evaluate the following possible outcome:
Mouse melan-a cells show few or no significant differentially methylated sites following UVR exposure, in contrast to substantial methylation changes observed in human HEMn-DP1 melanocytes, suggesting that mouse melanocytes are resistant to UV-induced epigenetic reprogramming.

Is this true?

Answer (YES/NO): NO